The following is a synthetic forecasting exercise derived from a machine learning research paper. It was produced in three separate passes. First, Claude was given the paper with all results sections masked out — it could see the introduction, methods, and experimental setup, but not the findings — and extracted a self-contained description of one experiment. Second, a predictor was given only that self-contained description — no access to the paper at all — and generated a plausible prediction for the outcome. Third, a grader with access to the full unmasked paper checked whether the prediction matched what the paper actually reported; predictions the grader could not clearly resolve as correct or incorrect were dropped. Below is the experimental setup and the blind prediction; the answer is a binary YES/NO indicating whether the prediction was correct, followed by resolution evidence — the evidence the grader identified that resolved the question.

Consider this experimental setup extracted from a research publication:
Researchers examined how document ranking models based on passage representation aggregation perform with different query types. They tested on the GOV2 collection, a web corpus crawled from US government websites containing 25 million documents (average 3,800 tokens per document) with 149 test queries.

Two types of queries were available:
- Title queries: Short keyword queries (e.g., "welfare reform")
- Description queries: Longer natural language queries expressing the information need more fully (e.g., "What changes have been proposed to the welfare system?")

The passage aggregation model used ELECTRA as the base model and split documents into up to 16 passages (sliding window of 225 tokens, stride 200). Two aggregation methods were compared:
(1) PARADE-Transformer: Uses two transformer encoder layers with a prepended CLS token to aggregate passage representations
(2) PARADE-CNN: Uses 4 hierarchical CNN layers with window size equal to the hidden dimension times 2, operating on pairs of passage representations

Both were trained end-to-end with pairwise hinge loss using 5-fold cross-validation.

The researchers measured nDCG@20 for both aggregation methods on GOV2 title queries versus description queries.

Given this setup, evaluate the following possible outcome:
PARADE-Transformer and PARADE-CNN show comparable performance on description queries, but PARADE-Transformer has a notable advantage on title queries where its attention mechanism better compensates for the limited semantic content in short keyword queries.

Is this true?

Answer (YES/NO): NO